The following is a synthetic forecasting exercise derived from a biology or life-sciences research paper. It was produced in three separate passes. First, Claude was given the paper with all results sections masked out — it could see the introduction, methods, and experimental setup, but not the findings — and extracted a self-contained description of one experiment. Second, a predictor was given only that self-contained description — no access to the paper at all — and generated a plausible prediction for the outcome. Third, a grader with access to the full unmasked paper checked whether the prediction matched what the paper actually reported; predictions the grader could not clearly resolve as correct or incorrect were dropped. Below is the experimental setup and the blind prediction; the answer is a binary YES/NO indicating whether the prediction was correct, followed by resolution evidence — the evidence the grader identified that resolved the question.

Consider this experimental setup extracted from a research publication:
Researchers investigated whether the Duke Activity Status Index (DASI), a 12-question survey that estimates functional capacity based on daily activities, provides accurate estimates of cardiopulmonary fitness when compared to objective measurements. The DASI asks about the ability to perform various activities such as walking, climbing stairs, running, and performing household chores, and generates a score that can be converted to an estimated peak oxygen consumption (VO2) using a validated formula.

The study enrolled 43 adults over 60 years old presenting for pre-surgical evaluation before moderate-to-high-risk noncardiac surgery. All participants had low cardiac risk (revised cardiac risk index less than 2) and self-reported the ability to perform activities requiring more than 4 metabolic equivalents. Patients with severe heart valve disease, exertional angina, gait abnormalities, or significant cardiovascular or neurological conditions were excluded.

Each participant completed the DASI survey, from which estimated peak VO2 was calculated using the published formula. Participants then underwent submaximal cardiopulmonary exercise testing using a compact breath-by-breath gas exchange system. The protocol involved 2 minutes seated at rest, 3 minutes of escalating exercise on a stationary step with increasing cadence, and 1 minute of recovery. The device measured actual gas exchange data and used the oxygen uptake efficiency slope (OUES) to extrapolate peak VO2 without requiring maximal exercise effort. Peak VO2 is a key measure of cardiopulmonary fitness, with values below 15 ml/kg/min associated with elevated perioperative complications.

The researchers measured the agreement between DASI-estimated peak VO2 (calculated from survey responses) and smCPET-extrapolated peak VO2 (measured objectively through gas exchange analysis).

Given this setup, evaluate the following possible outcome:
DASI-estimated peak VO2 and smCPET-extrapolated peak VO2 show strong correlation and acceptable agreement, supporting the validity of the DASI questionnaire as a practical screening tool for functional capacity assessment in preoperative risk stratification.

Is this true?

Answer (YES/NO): NO